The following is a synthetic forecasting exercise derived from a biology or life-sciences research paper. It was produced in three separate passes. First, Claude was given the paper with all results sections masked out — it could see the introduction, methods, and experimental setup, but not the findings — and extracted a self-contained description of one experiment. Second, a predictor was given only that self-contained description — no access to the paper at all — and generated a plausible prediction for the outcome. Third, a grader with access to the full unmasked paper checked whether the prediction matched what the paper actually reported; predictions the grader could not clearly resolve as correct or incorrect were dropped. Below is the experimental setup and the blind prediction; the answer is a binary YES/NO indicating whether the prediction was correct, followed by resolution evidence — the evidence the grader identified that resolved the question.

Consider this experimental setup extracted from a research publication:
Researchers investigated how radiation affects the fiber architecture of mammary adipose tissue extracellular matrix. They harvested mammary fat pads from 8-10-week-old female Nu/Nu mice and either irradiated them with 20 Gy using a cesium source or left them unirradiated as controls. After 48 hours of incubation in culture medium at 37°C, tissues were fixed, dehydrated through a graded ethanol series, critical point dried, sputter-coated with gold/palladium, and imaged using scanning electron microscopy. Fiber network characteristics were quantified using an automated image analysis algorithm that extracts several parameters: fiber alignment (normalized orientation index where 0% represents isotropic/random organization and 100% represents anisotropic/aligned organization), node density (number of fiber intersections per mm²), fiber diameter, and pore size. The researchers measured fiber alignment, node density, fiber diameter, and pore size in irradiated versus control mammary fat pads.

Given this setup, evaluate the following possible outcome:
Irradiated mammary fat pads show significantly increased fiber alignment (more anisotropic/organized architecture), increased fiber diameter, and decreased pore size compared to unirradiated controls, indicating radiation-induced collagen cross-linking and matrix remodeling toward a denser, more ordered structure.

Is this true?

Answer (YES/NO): NO